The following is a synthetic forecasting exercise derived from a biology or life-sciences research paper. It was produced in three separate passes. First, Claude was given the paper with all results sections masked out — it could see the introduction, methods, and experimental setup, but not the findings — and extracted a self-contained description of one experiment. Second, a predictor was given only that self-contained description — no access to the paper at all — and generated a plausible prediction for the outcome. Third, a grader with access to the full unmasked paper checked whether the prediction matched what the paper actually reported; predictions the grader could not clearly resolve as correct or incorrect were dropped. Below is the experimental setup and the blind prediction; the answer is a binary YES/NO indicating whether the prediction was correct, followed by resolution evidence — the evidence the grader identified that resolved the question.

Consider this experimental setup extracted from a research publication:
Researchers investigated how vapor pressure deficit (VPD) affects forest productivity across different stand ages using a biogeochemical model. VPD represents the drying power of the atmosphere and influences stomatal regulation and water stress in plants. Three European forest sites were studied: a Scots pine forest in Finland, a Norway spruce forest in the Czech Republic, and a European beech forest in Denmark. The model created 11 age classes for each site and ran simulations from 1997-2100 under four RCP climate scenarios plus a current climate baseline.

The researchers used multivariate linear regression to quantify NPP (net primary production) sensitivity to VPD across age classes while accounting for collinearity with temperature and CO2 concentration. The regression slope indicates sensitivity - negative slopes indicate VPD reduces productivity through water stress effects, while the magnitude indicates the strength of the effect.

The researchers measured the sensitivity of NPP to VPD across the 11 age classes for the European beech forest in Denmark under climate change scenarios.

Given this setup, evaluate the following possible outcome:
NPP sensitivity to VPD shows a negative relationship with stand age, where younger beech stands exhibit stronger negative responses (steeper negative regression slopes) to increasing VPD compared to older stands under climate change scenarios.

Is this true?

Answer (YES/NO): NO